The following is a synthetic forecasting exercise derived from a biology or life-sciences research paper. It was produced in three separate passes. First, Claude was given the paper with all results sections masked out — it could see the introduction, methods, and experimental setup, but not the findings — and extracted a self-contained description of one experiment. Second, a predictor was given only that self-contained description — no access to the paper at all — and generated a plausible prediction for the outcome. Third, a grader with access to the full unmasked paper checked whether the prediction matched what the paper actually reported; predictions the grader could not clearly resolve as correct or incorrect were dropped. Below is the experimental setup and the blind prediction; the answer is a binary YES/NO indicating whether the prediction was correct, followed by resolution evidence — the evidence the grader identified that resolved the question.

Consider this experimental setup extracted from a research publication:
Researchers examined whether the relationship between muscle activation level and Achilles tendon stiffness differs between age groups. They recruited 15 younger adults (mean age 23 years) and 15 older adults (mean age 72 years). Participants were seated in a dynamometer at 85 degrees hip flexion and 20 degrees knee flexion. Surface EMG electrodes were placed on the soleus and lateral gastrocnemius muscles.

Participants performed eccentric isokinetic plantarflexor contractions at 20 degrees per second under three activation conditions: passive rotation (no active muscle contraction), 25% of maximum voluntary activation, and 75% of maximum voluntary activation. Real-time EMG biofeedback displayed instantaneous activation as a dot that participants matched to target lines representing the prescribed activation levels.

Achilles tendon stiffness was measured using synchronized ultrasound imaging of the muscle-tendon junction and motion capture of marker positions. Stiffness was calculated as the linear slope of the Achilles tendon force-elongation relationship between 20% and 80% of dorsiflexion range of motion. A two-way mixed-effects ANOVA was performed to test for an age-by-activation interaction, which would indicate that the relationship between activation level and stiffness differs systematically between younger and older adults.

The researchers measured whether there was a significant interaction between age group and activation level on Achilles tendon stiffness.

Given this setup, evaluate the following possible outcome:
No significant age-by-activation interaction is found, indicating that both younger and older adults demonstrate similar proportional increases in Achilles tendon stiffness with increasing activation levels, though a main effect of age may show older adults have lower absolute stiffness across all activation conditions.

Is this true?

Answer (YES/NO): YES